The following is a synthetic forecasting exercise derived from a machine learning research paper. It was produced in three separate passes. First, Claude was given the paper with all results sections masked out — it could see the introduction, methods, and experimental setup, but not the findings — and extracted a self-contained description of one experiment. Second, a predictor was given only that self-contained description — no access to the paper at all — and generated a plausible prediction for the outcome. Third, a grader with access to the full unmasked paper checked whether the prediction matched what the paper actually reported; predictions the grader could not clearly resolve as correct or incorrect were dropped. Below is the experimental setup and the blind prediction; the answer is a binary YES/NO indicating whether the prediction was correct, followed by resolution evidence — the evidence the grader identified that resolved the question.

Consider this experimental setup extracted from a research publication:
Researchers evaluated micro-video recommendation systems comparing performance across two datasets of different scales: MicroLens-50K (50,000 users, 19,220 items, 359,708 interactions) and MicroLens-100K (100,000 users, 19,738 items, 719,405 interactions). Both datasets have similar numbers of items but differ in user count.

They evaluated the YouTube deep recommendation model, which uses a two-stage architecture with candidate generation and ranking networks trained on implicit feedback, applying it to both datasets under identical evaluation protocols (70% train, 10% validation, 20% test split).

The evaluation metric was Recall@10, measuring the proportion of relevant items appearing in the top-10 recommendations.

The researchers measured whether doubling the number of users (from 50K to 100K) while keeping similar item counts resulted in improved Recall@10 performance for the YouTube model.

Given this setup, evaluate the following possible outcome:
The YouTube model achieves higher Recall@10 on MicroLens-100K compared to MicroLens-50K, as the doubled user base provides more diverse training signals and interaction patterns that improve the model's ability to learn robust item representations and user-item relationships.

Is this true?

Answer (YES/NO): YES